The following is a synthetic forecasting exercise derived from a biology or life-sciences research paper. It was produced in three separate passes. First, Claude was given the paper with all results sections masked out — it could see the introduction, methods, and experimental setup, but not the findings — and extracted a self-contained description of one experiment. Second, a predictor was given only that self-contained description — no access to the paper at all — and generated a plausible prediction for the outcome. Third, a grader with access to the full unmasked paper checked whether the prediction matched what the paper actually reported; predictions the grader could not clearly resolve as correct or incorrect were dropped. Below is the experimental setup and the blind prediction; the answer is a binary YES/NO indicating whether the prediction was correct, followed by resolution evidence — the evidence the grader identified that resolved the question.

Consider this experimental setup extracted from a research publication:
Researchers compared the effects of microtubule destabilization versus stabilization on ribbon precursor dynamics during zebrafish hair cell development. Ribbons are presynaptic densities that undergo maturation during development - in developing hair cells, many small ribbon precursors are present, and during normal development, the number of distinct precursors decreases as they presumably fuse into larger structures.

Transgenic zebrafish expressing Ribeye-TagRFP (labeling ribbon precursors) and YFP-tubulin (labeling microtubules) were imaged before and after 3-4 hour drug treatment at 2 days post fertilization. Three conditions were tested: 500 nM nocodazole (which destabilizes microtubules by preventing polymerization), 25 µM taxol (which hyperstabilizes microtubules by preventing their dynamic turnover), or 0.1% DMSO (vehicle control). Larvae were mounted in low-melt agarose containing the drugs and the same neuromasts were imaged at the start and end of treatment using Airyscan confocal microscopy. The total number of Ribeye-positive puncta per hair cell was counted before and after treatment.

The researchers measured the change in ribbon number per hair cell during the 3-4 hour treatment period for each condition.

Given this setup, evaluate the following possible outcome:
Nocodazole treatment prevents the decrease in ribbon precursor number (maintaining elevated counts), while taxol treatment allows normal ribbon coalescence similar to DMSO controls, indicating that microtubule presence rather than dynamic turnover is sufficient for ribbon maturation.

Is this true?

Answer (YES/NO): NO